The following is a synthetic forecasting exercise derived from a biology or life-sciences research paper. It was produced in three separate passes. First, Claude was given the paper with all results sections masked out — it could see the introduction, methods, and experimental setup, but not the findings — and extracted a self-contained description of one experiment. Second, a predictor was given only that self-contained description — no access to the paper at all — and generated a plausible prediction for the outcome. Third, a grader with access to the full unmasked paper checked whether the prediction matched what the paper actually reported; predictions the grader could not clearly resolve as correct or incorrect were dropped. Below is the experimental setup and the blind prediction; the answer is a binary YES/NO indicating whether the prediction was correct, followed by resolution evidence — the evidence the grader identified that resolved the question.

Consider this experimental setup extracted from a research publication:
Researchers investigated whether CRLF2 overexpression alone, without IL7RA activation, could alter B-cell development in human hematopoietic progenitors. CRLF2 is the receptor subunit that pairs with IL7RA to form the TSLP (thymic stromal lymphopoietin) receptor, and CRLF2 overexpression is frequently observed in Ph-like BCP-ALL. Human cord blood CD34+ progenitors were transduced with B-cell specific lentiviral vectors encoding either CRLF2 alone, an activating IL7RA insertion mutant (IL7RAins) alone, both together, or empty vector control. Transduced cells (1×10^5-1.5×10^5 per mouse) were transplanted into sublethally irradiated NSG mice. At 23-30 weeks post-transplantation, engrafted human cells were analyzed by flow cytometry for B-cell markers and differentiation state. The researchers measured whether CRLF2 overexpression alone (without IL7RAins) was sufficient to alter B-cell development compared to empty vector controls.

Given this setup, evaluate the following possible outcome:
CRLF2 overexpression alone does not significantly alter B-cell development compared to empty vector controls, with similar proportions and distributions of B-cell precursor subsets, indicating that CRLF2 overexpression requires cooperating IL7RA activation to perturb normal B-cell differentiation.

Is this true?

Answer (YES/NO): YES